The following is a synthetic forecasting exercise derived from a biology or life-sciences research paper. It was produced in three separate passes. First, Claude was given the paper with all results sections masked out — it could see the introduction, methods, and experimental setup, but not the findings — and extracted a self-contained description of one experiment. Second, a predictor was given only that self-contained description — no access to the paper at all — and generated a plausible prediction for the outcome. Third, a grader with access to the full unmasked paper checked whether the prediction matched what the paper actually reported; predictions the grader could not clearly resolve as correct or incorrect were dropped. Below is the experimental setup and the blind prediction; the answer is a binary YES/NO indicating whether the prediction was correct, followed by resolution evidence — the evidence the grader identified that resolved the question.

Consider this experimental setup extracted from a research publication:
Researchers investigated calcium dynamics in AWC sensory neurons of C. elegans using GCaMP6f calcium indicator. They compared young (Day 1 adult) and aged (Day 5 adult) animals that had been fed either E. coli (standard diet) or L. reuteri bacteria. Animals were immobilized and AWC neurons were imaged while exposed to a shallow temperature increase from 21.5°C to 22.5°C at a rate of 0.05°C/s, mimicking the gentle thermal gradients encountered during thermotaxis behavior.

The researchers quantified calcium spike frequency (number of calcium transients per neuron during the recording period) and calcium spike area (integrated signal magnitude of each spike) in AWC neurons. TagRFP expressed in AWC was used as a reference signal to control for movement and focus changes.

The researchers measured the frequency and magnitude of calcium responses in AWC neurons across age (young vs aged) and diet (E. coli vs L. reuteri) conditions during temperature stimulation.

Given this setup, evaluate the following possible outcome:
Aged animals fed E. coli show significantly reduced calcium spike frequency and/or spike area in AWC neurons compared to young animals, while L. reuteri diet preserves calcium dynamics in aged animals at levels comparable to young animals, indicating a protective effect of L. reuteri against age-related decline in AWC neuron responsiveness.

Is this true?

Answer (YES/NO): NO